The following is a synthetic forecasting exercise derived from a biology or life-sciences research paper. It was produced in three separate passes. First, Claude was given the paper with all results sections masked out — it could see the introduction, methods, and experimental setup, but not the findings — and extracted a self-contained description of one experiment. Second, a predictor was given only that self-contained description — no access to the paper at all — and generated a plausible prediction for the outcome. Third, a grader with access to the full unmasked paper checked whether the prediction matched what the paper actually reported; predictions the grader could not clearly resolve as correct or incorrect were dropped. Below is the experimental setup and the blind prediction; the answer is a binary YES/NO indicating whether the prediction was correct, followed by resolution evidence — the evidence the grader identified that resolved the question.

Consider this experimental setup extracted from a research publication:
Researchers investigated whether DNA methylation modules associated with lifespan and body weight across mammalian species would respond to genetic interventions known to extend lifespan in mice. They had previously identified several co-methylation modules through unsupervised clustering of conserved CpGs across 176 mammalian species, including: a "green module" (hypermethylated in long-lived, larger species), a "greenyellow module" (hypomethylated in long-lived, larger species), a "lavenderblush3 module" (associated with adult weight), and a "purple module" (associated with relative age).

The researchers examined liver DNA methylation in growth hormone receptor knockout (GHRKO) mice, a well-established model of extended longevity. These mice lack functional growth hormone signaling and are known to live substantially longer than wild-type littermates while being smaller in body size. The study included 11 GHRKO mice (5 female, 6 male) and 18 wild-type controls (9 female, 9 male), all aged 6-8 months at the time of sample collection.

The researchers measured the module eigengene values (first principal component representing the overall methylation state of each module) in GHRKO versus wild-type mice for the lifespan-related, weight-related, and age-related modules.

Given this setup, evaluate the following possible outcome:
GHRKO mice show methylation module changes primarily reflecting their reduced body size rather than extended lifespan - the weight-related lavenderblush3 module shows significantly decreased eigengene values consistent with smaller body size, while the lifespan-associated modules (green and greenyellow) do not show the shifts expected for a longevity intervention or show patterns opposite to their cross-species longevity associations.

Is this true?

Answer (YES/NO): NO